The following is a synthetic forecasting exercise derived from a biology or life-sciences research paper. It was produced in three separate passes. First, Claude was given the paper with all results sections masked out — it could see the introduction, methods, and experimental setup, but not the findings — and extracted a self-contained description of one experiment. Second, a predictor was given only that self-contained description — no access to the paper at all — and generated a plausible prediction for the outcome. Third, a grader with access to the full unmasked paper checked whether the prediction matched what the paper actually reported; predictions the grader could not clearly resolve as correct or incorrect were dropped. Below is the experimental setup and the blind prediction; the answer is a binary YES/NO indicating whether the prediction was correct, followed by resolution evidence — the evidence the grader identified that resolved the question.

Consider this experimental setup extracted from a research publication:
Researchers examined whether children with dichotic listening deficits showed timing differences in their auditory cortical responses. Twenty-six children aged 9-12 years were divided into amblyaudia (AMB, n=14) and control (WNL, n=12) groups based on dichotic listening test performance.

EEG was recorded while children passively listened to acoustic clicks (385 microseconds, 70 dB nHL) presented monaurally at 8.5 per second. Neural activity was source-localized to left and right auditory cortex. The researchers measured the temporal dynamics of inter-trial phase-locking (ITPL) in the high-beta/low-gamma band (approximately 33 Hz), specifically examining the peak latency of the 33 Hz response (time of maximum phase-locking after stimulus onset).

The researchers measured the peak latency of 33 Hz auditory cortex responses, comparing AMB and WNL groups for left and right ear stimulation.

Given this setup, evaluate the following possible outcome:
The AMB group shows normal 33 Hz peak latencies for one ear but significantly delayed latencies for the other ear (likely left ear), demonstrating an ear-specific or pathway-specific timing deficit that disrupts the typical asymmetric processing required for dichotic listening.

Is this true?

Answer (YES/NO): NO